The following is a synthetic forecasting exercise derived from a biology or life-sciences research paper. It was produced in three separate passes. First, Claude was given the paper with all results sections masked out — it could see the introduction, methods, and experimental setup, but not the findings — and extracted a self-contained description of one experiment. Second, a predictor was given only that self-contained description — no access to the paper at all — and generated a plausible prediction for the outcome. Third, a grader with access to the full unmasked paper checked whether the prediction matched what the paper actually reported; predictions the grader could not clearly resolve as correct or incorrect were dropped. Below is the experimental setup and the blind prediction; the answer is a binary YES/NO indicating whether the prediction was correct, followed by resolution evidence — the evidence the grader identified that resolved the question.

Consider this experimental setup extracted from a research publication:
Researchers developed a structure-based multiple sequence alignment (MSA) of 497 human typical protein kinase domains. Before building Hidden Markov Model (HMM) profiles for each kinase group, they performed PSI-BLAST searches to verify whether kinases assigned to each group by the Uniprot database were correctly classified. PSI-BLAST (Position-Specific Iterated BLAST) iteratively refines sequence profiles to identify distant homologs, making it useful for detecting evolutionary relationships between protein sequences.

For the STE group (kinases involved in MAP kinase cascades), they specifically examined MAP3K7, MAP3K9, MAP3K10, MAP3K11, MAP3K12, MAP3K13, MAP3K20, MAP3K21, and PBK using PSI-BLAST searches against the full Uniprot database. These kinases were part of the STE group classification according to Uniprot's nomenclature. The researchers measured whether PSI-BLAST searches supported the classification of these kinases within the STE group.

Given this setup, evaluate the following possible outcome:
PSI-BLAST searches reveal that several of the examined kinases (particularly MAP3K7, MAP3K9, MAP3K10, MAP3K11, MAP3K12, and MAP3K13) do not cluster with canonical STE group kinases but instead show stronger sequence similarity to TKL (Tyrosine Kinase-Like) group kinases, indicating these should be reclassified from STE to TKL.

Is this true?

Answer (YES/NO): YES